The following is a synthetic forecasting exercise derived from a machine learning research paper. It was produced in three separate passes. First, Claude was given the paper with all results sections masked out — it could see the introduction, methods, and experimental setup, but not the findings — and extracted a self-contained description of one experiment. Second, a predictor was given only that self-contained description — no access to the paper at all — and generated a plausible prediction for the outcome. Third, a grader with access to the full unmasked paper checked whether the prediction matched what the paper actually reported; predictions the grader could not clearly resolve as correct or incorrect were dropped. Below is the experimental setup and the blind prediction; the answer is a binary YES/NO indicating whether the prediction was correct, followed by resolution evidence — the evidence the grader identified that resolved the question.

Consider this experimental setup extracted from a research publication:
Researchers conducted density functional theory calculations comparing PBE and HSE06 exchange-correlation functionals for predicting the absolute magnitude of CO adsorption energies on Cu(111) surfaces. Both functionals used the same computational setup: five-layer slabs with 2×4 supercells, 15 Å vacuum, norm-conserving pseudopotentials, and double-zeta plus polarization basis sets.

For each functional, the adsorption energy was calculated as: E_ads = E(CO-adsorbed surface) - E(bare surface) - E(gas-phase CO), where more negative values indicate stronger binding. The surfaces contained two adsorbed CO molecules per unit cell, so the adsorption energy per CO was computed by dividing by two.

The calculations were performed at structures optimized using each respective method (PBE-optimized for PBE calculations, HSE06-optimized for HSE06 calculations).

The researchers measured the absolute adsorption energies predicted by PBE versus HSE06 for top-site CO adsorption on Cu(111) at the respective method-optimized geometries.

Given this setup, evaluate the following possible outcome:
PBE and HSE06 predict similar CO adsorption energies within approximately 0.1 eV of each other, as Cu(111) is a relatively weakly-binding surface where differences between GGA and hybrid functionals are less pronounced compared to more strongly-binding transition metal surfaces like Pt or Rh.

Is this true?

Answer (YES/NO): NO